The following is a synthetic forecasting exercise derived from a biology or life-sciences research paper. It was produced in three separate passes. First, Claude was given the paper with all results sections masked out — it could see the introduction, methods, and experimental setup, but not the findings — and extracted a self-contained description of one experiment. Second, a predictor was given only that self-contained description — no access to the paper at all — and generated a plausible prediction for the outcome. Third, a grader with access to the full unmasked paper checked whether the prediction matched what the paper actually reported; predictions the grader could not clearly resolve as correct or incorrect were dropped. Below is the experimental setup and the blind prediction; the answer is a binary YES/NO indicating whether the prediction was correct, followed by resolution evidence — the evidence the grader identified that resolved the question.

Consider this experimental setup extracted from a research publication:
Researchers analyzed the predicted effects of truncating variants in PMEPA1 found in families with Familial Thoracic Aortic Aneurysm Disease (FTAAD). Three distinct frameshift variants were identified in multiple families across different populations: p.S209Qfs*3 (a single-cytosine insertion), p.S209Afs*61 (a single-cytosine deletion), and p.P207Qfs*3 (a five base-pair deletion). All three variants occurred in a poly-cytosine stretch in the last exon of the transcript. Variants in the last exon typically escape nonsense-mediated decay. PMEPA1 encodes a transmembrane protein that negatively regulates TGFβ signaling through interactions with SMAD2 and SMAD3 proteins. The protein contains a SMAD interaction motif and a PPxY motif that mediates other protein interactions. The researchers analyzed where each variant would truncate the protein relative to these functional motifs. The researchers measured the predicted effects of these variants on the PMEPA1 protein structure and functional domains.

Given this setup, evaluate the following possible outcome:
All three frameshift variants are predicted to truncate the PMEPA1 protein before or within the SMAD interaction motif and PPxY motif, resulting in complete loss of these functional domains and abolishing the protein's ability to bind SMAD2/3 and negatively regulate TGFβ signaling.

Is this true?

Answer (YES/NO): NO